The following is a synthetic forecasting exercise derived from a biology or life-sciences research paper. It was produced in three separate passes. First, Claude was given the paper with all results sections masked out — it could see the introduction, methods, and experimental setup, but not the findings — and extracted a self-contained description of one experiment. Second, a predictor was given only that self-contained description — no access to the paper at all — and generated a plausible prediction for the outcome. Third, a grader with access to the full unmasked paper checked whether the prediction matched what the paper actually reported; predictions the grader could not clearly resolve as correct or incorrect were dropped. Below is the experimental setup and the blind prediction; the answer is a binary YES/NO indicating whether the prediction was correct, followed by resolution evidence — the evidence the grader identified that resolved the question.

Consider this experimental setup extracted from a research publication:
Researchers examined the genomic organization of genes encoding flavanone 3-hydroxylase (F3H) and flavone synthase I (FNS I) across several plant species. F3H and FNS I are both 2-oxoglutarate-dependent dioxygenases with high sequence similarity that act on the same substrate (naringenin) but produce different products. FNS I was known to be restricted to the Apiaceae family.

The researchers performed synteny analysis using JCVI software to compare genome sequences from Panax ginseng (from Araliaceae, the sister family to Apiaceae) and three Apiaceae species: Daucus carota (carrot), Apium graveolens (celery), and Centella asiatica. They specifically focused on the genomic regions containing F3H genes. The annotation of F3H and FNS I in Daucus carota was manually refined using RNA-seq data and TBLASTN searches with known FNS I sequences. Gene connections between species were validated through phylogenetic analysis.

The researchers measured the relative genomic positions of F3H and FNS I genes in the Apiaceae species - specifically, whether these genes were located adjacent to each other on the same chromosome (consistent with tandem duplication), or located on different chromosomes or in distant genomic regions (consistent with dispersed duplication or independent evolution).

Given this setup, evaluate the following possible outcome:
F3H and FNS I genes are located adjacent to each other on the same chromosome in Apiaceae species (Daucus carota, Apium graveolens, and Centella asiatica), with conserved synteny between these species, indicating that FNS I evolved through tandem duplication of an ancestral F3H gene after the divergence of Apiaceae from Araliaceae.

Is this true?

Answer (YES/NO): NO